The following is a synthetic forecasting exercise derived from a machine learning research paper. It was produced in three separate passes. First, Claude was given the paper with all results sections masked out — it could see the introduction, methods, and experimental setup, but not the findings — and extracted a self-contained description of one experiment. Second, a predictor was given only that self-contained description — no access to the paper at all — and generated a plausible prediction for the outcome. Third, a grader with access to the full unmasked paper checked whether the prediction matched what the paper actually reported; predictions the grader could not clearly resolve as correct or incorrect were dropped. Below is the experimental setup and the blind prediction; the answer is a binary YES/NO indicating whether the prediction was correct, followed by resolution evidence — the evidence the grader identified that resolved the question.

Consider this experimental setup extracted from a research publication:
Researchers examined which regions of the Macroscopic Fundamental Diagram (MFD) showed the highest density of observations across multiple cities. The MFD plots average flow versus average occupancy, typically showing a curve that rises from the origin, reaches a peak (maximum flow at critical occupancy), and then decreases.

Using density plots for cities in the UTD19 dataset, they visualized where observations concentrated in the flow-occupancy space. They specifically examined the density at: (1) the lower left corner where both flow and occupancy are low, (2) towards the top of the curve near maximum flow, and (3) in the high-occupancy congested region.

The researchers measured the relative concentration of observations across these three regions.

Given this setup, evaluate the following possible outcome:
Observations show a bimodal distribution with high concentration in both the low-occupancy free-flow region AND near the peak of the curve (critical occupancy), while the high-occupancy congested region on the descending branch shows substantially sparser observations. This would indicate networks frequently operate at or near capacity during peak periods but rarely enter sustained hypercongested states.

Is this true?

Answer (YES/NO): YES